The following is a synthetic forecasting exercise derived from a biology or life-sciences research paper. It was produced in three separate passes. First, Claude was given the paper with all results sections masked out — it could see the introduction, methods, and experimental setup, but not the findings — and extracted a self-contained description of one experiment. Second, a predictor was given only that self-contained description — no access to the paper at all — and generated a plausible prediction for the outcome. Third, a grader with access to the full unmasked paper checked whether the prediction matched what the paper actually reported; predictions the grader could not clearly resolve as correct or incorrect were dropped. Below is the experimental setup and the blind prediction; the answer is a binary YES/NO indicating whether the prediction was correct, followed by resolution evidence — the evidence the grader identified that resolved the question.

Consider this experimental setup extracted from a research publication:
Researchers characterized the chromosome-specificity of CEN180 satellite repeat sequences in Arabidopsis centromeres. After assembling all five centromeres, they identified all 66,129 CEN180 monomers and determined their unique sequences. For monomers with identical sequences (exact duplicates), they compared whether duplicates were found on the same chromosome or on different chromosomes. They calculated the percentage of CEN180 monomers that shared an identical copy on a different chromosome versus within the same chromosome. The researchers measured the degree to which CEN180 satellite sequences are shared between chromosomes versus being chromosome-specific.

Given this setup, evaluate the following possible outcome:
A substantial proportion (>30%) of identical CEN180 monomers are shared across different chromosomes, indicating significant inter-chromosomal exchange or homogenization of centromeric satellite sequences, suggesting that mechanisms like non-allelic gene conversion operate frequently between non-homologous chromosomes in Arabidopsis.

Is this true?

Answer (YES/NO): NO